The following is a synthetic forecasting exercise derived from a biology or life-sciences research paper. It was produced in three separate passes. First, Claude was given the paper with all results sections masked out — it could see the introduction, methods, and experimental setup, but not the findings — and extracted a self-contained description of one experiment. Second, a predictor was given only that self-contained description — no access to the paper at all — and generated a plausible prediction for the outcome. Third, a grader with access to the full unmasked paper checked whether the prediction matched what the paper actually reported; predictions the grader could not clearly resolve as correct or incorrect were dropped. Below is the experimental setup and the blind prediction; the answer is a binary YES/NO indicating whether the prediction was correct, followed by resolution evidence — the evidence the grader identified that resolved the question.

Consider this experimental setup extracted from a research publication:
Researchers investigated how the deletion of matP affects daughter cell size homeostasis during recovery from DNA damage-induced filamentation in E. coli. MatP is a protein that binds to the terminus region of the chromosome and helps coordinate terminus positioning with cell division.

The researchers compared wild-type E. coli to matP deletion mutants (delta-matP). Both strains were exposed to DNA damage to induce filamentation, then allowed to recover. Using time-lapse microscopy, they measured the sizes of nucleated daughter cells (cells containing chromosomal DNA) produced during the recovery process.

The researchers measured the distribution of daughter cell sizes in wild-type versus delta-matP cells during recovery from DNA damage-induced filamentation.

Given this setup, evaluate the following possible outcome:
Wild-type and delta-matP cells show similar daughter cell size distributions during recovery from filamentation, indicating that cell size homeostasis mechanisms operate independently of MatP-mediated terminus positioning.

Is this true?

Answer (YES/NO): NO